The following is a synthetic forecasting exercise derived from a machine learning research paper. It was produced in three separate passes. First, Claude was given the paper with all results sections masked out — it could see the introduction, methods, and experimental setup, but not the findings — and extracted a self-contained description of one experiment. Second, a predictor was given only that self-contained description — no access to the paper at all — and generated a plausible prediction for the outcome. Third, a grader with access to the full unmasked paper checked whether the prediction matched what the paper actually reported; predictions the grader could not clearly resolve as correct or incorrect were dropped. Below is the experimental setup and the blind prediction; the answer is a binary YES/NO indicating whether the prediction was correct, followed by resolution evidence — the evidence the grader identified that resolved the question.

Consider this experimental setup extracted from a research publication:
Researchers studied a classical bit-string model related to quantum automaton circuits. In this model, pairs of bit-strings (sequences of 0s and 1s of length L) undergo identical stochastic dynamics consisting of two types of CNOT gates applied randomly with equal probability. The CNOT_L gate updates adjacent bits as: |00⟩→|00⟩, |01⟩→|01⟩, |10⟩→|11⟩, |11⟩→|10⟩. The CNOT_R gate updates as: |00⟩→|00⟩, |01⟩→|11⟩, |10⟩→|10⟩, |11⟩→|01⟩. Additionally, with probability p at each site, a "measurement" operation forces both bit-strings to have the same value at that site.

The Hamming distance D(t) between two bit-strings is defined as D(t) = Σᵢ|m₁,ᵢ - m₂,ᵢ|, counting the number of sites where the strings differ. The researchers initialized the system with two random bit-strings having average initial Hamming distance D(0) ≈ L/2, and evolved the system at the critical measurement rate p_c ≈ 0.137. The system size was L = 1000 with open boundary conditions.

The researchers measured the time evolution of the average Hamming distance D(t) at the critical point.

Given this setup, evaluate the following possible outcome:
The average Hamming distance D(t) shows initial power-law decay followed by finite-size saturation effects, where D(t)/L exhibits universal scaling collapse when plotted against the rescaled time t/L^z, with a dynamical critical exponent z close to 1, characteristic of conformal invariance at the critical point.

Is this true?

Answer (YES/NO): NO